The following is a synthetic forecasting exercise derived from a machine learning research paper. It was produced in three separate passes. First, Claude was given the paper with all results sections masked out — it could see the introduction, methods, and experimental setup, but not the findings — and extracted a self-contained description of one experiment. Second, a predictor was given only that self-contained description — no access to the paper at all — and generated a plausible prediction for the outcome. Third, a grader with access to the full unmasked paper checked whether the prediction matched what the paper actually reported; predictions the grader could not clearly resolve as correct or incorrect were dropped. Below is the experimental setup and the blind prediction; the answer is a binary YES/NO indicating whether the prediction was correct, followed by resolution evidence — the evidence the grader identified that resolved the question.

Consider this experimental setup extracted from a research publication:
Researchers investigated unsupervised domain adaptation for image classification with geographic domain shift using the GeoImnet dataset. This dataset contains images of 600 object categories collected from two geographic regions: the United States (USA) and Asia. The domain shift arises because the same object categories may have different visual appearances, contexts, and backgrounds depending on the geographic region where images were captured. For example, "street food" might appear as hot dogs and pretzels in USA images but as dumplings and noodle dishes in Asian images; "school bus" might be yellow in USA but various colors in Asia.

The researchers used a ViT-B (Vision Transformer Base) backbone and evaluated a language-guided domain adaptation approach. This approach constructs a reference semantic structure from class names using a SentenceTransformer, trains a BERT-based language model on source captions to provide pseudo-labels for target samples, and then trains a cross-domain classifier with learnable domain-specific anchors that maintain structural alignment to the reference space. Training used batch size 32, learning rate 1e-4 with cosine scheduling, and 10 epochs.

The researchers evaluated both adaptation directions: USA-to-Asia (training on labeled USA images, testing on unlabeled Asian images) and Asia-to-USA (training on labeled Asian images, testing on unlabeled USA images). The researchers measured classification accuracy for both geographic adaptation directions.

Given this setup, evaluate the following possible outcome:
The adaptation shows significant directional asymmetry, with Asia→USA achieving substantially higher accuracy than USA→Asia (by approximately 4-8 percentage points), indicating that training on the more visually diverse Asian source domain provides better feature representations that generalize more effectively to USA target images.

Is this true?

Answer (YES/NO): NO